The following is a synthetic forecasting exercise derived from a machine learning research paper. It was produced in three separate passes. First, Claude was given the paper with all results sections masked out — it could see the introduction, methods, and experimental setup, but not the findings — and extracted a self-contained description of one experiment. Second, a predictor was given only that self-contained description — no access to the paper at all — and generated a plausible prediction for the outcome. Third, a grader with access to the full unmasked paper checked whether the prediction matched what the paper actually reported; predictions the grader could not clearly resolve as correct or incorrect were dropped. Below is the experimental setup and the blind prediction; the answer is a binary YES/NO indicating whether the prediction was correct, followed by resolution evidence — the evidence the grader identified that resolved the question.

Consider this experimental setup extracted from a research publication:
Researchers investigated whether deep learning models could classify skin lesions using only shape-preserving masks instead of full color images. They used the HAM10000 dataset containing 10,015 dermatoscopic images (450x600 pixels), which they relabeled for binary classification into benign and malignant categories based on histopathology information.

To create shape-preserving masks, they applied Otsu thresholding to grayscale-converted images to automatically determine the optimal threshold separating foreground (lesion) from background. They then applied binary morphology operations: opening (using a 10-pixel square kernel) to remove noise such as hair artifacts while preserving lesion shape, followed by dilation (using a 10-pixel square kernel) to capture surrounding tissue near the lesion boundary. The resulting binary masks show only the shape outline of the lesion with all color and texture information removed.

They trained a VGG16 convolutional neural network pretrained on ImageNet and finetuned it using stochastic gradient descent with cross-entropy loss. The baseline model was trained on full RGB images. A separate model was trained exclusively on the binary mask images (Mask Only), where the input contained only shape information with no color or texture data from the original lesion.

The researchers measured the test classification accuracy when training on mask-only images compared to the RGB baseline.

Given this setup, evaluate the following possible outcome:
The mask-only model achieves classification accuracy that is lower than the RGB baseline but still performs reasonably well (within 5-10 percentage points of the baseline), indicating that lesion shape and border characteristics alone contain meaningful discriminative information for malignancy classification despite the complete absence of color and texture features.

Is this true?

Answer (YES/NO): NO